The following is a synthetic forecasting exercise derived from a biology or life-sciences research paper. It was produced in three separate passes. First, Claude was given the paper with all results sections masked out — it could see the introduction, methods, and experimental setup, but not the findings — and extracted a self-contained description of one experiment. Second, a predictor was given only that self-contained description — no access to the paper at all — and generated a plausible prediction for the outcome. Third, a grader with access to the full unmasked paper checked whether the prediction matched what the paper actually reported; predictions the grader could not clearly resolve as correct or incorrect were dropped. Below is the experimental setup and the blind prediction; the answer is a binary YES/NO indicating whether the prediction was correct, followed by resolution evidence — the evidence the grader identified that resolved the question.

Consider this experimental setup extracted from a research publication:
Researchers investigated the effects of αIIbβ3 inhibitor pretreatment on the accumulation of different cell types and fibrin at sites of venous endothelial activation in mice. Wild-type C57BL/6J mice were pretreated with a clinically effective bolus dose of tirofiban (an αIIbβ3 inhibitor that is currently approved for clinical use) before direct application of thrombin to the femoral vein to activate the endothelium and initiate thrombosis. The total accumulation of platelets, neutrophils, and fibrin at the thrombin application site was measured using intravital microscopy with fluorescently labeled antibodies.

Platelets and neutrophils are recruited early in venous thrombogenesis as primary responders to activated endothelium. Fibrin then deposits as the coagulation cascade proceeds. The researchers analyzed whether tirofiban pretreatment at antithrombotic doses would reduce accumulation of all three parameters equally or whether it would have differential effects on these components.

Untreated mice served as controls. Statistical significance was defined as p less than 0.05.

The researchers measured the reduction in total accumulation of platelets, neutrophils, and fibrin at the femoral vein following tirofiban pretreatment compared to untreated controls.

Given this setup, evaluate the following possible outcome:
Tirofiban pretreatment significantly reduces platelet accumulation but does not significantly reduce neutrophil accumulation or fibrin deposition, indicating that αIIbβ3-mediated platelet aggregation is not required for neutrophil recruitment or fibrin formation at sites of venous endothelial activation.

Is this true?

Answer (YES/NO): NO